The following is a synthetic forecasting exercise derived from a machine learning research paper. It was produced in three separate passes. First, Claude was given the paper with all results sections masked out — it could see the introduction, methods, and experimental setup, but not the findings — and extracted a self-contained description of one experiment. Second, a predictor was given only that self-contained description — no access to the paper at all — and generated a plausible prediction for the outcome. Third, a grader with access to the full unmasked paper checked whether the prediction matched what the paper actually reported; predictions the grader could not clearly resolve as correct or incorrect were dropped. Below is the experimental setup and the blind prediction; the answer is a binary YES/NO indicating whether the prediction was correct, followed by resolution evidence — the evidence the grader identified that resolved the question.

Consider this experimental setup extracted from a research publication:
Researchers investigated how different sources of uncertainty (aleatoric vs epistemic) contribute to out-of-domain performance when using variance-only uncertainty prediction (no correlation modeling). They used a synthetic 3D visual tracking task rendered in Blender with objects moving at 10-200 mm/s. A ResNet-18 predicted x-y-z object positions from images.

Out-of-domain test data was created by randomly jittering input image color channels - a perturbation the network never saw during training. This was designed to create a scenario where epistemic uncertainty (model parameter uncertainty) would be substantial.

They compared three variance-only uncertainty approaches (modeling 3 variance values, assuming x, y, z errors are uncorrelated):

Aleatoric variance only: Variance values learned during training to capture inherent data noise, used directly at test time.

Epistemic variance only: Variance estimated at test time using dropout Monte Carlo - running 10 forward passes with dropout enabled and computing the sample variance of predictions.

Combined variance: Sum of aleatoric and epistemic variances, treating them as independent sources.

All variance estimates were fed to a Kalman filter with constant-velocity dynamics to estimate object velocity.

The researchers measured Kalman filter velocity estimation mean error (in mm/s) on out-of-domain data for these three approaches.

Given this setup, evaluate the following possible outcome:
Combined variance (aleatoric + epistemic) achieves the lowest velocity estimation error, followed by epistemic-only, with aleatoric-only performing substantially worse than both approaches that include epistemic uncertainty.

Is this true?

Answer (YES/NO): NO